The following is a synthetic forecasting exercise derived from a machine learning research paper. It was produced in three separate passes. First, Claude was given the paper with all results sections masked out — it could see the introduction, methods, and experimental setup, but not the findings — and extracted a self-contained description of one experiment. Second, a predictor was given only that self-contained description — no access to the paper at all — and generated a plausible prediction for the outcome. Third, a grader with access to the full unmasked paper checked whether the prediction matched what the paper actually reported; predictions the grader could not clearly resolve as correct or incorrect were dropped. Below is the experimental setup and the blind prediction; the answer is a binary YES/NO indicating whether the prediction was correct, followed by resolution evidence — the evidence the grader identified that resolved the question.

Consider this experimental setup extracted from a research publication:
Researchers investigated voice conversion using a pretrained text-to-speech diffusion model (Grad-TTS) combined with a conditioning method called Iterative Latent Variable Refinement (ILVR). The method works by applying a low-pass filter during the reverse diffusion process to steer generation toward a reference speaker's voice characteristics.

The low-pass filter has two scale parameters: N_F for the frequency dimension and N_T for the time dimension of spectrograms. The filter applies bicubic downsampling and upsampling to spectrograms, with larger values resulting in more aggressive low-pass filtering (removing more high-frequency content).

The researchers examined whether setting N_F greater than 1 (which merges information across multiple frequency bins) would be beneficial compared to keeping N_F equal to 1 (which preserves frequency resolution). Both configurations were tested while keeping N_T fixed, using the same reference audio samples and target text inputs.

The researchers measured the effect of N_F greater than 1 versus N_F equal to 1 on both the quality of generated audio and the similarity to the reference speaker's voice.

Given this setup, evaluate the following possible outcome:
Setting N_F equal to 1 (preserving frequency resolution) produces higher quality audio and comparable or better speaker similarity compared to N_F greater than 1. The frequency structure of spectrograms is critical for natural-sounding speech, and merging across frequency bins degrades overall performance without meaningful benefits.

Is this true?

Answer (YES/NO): YES